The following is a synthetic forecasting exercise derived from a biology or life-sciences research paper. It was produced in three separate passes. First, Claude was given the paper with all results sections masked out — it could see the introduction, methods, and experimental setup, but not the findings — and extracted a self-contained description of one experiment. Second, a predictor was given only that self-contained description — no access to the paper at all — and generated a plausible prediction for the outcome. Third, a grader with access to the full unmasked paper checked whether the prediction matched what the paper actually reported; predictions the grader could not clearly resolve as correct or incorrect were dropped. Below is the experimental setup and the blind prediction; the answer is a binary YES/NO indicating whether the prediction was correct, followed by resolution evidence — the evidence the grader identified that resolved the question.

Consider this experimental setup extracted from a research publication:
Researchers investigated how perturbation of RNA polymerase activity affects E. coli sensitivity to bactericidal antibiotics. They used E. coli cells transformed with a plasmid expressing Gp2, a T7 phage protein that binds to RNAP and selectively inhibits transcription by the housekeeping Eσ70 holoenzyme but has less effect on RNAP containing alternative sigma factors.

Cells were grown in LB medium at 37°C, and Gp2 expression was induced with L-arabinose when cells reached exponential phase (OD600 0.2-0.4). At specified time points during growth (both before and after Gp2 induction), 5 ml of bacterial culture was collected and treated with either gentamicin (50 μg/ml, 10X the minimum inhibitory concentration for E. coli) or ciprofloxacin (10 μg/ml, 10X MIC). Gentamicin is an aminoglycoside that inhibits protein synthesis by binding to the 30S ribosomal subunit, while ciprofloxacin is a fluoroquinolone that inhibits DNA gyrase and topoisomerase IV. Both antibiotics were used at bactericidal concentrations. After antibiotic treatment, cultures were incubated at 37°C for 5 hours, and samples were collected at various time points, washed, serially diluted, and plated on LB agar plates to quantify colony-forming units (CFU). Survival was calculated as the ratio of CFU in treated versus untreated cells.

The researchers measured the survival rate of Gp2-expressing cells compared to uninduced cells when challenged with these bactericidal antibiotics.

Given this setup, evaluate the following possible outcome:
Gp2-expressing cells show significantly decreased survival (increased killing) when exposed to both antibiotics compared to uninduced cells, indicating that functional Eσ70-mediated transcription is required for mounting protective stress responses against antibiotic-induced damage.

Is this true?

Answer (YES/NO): NO